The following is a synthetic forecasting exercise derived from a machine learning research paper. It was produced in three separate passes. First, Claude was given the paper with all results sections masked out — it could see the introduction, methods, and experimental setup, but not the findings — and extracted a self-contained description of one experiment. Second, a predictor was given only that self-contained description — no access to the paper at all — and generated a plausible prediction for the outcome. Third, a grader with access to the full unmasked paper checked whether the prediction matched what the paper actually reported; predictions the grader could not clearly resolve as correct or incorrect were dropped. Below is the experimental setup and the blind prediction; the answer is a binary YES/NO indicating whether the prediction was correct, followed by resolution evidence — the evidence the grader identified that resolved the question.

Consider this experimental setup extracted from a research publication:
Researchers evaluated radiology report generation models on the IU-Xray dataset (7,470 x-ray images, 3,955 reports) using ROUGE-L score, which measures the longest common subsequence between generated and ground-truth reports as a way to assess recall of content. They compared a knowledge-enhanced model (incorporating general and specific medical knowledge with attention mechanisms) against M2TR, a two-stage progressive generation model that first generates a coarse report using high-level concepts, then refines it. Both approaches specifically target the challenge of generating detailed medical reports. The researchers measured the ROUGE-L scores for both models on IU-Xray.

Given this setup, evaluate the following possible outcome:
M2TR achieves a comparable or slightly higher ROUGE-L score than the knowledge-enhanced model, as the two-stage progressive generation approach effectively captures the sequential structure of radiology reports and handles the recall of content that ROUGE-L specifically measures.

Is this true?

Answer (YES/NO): YES